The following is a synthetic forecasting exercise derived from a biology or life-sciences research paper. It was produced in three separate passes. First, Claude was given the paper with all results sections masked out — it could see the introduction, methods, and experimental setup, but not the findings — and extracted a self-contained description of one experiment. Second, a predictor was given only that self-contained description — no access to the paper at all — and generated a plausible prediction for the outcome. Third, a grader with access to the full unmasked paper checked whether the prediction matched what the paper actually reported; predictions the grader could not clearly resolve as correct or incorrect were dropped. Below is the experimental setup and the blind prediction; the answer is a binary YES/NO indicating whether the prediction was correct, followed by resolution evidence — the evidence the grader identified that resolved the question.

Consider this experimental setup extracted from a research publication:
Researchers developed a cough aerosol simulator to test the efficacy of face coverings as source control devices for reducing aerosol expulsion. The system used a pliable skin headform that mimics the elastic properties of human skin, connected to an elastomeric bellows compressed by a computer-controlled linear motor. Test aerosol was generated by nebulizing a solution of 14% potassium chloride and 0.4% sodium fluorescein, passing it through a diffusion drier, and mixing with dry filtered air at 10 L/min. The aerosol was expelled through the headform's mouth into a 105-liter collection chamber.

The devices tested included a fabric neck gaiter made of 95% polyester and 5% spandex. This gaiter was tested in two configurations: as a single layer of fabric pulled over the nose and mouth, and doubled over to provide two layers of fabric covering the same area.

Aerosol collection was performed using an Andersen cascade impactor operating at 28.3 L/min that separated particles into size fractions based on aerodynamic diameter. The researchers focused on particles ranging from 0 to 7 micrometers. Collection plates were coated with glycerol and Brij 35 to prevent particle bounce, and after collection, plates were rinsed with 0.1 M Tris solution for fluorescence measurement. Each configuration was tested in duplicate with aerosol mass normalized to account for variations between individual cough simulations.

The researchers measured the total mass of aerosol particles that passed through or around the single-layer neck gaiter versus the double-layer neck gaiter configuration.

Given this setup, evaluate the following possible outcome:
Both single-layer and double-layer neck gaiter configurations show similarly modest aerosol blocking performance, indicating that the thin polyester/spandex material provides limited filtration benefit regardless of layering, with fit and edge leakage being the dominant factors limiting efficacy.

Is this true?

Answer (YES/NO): NO